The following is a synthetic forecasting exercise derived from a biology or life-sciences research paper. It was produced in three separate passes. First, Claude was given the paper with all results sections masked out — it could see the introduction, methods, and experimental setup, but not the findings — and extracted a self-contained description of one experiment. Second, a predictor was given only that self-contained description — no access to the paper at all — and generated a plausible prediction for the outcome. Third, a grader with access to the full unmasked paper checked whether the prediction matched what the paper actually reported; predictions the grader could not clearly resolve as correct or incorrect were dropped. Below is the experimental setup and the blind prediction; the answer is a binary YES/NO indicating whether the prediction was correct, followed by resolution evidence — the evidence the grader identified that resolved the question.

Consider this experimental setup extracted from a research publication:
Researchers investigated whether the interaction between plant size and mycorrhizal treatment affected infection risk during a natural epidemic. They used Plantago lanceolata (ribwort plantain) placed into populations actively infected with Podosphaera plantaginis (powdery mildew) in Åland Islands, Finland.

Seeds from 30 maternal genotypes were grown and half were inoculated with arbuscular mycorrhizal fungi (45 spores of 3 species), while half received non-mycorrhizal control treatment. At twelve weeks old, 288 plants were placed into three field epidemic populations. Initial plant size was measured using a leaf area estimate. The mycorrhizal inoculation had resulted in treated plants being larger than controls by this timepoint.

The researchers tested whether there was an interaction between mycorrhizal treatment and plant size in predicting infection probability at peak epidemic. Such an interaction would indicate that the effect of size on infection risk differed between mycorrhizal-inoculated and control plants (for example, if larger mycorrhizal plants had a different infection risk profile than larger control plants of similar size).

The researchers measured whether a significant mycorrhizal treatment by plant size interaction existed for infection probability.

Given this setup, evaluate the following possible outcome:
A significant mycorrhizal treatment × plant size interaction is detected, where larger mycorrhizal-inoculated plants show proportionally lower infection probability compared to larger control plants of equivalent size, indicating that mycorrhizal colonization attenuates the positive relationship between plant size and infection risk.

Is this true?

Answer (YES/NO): YES